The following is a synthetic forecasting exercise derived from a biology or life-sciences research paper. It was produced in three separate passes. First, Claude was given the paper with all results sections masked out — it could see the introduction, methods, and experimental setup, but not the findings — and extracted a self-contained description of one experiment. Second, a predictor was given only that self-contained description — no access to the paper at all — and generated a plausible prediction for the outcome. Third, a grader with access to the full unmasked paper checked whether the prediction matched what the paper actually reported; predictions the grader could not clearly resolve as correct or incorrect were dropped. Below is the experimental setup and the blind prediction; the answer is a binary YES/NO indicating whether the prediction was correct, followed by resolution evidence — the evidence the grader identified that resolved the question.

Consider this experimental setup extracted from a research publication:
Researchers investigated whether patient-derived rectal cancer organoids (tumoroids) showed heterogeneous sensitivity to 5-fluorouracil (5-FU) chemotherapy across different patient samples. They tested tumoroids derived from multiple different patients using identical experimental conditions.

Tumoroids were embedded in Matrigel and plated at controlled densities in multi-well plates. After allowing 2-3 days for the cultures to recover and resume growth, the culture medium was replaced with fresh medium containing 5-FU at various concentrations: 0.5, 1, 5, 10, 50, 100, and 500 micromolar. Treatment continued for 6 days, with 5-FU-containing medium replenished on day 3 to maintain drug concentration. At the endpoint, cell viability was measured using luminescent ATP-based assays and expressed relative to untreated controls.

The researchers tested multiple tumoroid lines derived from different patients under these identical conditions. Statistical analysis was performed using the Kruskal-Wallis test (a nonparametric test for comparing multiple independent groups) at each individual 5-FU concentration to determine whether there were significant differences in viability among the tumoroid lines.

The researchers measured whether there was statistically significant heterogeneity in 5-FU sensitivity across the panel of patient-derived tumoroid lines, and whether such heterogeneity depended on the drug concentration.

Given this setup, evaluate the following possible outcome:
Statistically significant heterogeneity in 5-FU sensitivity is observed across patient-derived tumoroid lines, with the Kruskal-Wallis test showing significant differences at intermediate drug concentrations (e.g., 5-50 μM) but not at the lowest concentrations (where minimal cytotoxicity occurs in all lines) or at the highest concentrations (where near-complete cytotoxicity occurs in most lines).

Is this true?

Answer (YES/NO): NO